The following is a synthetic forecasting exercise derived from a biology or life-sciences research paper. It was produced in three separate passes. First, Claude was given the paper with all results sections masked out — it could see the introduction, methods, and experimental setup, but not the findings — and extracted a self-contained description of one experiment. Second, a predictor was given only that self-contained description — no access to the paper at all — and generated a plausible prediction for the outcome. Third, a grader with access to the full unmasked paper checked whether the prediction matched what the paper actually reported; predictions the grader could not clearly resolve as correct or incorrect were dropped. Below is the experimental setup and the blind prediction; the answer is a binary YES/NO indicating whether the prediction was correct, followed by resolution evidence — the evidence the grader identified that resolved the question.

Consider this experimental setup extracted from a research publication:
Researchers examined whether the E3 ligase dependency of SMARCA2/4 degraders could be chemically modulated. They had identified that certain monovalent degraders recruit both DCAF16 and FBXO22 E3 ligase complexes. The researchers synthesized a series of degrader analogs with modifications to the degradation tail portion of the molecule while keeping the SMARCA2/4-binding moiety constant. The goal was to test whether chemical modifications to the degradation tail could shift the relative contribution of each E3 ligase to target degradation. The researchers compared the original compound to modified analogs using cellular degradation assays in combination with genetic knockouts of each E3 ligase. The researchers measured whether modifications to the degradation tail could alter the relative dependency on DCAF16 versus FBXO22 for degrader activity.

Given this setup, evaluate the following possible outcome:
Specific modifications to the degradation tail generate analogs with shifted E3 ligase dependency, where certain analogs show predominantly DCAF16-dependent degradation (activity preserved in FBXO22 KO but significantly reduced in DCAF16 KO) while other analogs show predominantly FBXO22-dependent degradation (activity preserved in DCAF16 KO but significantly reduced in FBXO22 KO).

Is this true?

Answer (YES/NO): YES